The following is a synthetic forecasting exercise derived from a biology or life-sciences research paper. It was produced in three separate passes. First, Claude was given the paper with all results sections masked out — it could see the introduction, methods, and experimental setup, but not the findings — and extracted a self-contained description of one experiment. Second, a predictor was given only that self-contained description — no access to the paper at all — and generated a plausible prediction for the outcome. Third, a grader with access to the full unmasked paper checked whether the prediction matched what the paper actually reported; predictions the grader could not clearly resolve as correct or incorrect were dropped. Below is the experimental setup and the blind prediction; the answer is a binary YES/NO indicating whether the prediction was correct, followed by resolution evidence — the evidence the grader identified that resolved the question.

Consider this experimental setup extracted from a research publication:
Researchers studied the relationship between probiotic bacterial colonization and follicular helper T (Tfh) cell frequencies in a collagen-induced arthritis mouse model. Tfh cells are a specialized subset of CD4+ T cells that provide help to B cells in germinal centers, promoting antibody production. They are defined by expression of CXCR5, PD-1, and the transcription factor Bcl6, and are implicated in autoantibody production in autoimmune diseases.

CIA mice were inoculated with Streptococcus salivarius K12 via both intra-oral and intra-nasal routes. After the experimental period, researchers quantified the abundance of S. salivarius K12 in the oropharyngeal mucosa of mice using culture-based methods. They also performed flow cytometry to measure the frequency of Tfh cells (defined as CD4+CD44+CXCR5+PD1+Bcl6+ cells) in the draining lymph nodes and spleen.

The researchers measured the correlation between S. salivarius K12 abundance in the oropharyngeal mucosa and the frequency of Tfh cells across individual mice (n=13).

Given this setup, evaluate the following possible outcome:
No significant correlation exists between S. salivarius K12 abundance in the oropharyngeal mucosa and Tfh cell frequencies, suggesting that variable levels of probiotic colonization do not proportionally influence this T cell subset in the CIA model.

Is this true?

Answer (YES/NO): NO